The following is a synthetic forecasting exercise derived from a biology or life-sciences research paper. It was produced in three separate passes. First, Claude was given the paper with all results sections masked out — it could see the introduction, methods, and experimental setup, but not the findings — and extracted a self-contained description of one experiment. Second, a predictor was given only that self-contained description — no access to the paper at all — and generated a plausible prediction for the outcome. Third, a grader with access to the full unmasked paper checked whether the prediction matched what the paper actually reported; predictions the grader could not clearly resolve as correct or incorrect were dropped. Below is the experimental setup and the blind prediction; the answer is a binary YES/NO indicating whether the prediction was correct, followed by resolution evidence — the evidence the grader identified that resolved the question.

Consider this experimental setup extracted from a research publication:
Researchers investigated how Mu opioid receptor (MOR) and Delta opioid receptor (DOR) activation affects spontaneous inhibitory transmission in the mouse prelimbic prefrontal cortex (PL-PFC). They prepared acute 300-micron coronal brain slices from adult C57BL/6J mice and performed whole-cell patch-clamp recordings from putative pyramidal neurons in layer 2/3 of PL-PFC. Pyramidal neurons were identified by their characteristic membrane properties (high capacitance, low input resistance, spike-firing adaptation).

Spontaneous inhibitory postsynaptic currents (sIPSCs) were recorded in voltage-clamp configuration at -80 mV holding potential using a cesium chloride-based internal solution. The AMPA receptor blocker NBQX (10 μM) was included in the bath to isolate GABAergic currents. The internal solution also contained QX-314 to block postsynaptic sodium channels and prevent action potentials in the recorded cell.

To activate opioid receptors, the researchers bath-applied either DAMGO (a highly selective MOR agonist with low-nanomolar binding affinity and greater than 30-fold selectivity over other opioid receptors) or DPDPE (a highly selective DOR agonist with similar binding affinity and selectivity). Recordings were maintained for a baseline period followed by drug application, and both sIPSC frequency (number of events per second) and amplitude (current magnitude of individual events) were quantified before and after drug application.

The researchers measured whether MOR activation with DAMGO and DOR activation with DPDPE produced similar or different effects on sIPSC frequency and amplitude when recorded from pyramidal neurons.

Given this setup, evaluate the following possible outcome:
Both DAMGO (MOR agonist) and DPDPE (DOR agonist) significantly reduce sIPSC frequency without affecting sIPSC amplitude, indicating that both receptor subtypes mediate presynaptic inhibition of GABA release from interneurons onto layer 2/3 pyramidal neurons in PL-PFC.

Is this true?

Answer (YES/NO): YES